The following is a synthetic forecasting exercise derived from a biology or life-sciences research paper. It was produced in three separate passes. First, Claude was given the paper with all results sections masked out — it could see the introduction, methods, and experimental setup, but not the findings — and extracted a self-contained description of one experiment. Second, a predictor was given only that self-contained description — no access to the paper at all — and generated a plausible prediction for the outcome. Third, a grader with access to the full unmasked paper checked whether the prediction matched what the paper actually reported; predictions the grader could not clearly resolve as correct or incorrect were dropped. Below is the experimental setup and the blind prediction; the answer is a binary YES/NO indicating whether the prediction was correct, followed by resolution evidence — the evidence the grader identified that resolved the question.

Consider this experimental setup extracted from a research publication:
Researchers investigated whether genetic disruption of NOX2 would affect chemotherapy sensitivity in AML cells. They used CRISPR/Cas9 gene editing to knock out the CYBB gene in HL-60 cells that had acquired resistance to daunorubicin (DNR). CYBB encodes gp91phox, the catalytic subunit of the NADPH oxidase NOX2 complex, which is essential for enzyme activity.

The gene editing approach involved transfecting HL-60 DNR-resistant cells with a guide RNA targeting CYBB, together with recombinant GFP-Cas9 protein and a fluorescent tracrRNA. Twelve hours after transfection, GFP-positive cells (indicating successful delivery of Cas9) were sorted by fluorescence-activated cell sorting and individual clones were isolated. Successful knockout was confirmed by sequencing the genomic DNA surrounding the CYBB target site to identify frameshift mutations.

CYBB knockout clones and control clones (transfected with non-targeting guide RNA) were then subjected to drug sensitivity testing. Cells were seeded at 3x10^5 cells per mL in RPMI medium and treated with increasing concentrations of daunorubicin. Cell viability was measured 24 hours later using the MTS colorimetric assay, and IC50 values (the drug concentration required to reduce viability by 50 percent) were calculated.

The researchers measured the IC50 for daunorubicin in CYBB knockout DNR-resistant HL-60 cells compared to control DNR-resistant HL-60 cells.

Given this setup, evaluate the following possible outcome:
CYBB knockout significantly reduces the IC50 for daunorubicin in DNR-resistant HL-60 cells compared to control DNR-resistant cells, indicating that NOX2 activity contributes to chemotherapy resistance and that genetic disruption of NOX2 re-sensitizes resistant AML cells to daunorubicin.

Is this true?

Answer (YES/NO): YES